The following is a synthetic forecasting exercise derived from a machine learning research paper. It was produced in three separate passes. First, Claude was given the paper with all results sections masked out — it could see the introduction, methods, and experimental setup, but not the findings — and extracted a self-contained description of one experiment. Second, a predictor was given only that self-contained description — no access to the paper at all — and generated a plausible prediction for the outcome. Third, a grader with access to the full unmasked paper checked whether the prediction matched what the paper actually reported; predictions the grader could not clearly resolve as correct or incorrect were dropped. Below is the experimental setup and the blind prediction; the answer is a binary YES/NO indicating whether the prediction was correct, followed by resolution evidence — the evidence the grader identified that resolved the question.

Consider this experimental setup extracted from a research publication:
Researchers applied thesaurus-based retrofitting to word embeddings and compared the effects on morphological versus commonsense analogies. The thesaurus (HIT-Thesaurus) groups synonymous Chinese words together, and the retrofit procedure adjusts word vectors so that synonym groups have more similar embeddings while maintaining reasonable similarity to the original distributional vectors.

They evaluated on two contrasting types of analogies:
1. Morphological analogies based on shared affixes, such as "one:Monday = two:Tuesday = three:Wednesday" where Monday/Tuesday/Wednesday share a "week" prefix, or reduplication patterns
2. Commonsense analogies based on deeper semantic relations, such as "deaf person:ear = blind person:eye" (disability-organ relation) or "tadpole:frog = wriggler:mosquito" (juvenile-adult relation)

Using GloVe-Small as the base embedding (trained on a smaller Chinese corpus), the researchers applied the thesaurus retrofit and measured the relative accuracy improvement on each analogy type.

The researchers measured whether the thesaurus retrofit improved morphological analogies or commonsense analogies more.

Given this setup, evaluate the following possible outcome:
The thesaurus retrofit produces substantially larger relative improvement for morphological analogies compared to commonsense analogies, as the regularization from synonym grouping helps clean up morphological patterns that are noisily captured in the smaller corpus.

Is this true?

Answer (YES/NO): NO